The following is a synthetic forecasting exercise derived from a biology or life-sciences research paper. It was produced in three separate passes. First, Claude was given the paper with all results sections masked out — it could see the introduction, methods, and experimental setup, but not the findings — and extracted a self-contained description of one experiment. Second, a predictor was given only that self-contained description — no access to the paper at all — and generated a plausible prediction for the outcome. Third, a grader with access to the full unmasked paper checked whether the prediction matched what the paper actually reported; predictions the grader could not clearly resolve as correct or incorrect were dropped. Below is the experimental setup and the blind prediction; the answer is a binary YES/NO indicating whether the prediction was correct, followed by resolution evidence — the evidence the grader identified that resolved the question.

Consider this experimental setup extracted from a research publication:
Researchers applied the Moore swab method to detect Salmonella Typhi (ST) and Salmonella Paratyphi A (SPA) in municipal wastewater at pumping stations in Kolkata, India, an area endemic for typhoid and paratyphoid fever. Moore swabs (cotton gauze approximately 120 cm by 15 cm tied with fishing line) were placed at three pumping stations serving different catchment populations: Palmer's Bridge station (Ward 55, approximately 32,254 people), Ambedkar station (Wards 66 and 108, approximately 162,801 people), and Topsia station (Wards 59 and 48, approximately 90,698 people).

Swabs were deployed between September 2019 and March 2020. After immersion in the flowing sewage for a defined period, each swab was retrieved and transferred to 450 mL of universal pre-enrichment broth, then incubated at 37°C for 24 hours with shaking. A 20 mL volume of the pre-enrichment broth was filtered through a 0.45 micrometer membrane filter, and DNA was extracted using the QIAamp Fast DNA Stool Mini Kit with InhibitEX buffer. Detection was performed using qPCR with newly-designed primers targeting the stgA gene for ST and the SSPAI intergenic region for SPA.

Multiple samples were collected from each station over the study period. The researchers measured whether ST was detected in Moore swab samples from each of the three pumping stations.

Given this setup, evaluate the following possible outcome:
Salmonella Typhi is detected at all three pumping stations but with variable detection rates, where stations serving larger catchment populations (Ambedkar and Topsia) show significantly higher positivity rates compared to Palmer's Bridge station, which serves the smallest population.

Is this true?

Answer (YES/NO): NO